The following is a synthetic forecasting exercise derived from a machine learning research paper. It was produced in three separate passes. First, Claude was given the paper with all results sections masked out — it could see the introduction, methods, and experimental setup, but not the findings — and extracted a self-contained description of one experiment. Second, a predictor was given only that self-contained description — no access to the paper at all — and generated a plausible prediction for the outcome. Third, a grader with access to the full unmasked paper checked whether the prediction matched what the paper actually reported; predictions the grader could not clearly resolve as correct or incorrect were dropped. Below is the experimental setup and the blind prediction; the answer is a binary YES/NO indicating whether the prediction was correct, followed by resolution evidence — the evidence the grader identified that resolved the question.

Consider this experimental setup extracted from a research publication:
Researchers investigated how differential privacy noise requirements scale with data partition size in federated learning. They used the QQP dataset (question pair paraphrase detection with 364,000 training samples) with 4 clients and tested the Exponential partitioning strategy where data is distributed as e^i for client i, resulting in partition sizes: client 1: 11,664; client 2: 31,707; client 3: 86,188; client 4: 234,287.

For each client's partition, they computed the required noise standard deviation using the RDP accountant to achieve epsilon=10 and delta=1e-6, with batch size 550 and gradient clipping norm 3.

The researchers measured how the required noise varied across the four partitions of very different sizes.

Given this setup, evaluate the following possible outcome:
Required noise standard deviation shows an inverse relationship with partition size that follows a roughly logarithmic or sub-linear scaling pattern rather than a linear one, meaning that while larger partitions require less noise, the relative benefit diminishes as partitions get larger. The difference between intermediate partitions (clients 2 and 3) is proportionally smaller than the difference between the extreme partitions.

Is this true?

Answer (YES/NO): YES